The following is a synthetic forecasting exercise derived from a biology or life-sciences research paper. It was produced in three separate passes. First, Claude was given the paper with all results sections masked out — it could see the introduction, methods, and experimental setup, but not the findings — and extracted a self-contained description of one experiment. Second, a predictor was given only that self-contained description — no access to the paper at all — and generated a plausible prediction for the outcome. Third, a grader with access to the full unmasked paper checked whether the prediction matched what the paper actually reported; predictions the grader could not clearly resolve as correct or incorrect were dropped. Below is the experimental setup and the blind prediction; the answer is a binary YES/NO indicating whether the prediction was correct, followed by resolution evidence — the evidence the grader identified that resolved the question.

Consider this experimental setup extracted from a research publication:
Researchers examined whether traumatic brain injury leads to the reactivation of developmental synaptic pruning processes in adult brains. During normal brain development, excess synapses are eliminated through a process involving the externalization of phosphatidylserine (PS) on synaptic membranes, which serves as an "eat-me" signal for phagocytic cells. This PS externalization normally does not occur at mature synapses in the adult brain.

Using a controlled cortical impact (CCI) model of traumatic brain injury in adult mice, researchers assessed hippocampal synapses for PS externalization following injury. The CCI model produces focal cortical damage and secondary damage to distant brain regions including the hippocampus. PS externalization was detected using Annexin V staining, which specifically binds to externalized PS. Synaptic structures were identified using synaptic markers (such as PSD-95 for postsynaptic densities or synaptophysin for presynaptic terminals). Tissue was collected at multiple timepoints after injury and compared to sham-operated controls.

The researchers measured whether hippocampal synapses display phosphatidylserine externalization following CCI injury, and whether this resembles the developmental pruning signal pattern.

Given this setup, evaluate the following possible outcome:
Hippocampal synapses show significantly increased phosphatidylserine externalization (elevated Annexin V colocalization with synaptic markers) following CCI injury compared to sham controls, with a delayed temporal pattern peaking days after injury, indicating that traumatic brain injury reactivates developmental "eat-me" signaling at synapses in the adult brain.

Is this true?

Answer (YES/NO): YES